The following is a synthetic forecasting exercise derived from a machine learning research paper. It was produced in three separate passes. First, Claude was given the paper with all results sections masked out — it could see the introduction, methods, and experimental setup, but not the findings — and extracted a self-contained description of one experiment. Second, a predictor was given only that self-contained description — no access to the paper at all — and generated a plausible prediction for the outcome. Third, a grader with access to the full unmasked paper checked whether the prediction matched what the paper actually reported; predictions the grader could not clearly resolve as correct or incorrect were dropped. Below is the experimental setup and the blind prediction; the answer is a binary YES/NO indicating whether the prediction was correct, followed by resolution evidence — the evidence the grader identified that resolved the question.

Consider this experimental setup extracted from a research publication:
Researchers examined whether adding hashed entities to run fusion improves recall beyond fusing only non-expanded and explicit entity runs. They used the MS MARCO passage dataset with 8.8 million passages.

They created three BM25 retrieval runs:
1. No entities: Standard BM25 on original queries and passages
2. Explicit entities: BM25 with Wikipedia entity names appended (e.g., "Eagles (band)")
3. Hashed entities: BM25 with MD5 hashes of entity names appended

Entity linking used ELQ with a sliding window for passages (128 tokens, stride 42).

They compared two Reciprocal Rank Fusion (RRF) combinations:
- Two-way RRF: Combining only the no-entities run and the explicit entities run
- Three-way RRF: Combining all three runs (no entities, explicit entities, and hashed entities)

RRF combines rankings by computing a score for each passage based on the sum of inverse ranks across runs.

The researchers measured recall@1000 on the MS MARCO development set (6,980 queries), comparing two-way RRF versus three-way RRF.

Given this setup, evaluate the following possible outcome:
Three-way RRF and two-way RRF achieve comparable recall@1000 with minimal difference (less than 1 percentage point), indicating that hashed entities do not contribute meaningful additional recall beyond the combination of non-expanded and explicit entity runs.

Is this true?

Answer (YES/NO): YES